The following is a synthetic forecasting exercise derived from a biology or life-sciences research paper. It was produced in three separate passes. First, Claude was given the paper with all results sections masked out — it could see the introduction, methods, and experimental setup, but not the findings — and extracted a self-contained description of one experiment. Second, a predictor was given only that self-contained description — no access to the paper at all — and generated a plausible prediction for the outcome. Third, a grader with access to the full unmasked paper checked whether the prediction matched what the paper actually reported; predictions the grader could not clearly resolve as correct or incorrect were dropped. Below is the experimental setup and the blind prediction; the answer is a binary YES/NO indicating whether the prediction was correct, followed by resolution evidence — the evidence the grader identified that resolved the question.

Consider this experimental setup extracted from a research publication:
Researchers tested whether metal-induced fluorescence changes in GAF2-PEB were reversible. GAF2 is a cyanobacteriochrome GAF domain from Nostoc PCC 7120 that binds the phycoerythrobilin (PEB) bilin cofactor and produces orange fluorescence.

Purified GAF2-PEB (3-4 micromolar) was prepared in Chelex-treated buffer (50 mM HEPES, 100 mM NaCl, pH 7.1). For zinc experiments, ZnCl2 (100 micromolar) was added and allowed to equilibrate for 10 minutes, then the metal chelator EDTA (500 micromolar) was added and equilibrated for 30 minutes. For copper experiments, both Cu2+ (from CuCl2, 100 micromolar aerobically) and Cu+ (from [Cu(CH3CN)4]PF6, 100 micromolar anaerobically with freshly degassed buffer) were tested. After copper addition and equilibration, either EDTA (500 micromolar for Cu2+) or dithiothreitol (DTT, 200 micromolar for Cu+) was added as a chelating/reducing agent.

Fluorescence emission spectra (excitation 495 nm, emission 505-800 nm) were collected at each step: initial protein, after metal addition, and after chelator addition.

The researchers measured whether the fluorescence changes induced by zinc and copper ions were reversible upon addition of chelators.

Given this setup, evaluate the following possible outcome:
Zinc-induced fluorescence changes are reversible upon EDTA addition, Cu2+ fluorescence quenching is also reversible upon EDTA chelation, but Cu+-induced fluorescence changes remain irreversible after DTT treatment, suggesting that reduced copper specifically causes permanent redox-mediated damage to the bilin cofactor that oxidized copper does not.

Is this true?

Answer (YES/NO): NO